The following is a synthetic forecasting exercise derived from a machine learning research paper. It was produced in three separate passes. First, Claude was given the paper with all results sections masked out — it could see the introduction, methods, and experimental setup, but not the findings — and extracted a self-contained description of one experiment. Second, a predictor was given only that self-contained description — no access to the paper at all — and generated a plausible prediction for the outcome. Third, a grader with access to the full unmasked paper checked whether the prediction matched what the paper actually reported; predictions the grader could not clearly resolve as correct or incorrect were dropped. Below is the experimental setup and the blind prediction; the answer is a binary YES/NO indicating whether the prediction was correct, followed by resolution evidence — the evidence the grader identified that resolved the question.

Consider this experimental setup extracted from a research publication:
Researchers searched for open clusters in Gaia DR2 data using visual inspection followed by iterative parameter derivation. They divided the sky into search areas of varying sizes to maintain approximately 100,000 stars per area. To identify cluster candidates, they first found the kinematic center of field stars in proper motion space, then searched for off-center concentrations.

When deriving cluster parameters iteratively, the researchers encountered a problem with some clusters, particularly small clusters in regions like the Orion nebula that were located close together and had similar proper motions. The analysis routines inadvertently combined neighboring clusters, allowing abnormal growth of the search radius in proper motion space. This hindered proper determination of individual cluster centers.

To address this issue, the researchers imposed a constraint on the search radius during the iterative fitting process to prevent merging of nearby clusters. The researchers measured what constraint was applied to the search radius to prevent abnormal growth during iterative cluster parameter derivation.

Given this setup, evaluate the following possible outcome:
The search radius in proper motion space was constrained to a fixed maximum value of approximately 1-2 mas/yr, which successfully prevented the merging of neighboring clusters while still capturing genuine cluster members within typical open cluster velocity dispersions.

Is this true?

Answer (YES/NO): NO